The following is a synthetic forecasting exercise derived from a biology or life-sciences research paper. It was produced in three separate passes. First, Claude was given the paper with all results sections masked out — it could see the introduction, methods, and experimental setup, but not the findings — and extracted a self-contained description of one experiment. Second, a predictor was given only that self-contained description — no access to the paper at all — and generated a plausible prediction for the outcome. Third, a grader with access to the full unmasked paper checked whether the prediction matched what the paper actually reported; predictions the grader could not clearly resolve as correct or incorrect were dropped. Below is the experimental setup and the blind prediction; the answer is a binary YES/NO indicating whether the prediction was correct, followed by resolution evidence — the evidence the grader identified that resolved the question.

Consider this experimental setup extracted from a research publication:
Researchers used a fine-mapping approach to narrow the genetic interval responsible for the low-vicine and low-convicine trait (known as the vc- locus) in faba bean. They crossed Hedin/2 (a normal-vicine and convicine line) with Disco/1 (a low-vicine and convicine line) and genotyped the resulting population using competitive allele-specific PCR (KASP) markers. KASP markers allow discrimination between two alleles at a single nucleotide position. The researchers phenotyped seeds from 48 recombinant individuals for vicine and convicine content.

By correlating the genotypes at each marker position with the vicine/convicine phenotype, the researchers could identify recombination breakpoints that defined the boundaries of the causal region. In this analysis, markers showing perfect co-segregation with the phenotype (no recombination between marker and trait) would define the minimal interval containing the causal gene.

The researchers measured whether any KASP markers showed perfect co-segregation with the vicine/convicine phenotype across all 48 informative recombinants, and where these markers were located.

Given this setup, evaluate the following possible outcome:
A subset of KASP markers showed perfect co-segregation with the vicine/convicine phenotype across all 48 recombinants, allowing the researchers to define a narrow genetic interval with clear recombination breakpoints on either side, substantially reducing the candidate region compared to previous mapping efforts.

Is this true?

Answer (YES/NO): YES